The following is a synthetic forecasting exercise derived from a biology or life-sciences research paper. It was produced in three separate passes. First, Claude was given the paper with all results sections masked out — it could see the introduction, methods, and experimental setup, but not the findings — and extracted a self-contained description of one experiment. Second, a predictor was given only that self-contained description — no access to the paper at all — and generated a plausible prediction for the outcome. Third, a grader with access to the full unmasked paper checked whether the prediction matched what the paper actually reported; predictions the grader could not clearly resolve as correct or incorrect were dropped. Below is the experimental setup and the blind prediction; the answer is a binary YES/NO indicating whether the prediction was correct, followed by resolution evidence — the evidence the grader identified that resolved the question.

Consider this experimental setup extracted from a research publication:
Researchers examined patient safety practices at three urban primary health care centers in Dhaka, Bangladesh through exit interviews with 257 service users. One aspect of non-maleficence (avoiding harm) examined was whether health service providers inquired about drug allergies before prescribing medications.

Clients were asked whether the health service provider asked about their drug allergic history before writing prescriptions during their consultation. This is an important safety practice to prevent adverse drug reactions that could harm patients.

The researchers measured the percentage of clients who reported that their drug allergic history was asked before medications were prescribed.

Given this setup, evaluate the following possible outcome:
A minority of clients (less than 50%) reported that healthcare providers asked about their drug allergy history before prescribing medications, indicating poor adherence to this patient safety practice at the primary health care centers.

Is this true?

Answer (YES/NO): YES